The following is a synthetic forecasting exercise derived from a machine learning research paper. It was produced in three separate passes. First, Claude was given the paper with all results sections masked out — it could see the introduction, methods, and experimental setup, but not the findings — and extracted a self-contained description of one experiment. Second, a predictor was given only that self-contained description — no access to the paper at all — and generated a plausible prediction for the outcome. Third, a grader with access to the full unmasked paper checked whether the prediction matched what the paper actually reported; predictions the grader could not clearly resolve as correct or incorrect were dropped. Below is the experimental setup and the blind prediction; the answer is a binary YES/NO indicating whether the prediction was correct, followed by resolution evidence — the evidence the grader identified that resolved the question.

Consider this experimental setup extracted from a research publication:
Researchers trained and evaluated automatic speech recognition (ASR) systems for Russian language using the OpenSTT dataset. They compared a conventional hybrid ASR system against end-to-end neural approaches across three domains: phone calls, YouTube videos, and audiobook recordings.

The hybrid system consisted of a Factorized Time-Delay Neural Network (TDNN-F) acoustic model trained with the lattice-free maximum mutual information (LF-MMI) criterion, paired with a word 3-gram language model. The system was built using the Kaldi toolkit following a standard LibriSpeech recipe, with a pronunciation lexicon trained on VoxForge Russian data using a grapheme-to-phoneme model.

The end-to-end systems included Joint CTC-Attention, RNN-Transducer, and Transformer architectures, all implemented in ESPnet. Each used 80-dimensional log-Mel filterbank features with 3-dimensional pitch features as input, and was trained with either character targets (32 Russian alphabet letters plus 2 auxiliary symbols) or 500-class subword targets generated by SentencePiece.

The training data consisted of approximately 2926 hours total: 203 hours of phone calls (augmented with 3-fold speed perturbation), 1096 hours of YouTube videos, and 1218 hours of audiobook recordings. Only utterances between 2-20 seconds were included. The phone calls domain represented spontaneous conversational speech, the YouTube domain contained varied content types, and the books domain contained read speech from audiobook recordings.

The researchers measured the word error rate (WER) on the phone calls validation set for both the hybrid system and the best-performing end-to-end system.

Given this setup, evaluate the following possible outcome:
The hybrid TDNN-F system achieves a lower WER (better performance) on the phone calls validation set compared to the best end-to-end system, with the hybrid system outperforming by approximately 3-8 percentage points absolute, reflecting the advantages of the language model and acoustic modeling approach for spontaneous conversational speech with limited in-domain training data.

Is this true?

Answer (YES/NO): NO